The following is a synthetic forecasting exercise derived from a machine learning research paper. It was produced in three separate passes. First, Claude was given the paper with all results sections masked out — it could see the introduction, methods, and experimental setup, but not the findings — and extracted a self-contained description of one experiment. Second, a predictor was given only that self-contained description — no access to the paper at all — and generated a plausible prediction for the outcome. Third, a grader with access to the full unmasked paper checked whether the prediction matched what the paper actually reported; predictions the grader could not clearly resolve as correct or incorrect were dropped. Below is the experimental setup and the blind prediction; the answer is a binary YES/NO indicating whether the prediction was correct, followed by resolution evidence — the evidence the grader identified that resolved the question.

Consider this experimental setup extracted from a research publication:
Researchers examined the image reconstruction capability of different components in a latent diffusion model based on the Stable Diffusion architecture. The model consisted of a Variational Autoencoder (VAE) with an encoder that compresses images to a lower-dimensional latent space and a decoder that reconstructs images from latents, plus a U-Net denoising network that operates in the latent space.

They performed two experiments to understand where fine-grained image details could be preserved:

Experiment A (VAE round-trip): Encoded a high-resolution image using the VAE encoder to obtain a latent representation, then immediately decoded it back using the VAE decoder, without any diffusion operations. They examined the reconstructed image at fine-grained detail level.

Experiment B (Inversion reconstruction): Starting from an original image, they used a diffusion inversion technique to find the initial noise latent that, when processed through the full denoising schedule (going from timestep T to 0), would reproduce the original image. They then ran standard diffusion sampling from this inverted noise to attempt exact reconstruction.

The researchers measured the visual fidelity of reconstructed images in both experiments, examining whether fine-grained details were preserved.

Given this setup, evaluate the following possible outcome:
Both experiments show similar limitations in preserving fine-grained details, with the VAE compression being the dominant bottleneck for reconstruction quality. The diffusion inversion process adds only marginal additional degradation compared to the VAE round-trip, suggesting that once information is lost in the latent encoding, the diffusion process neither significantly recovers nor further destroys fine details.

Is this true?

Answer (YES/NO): NO